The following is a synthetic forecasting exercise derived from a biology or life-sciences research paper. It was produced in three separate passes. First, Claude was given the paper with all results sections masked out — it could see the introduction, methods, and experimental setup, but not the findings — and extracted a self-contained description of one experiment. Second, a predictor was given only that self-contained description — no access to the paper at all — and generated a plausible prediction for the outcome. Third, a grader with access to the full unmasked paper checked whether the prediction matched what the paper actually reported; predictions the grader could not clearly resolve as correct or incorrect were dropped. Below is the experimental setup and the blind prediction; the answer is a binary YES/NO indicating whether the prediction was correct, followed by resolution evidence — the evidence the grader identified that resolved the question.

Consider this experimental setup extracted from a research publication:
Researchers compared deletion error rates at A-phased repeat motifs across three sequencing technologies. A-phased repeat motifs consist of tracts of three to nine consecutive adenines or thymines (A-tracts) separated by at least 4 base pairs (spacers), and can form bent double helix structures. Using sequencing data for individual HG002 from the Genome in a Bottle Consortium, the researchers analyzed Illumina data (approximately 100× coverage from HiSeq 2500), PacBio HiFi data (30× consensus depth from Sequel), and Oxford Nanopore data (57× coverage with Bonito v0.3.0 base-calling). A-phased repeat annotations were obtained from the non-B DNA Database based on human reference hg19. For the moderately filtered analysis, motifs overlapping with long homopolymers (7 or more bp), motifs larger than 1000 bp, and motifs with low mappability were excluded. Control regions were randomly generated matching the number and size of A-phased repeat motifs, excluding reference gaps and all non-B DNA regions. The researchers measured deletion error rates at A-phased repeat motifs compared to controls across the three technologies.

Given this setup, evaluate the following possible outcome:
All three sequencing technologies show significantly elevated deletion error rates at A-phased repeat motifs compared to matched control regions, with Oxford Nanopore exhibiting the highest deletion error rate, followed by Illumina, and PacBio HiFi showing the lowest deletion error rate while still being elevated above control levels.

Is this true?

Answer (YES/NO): NO